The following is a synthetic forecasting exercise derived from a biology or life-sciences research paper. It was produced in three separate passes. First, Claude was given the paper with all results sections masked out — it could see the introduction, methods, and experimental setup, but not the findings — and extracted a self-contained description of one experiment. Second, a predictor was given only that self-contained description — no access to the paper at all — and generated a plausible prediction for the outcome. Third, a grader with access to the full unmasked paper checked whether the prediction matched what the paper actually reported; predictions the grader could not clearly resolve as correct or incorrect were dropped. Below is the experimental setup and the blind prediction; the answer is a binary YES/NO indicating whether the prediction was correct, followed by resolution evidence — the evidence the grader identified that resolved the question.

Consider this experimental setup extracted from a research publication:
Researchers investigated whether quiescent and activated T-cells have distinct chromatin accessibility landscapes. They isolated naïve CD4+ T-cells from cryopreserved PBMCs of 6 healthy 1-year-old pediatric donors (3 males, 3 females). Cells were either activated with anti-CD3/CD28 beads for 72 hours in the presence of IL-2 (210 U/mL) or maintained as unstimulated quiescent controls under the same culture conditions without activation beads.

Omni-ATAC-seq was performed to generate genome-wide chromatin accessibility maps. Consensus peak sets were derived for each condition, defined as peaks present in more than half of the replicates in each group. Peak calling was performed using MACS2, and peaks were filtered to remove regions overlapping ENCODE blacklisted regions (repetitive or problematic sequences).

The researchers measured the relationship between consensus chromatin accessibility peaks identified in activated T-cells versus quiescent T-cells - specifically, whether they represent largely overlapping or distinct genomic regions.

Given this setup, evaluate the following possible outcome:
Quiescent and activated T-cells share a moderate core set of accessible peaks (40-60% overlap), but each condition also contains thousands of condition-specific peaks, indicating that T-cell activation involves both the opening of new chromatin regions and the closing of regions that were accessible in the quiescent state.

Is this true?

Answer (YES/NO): YES